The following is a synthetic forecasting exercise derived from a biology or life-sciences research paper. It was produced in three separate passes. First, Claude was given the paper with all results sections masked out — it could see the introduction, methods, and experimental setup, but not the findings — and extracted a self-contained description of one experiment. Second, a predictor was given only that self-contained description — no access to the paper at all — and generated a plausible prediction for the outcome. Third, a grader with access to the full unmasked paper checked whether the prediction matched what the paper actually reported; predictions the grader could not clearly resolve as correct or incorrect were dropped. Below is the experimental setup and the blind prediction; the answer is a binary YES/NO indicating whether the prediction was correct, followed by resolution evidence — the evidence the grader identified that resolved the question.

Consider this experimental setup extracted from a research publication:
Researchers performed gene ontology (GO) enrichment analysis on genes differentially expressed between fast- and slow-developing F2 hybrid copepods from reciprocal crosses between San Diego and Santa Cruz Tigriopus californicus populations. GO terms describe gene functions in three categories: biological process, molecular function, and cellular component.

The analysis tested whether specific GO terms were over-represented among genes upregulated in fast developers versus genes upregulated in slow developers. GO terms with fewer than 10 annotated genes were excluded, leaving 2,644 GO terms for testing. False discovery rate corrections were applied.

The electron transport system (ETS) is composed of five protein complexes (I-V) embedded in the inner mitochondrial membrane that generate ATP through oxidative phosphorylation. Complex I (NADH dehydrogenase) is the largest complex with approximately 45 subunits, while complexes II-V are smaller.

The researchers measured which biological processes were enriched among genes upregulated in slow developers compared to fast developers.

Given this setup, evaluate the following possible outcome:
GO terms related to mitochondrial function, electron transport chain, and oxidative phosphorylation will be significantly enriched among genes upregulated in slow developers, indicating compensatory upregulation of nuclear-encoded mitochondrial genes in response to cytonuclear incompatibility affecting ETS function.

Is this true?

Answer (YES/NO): NO